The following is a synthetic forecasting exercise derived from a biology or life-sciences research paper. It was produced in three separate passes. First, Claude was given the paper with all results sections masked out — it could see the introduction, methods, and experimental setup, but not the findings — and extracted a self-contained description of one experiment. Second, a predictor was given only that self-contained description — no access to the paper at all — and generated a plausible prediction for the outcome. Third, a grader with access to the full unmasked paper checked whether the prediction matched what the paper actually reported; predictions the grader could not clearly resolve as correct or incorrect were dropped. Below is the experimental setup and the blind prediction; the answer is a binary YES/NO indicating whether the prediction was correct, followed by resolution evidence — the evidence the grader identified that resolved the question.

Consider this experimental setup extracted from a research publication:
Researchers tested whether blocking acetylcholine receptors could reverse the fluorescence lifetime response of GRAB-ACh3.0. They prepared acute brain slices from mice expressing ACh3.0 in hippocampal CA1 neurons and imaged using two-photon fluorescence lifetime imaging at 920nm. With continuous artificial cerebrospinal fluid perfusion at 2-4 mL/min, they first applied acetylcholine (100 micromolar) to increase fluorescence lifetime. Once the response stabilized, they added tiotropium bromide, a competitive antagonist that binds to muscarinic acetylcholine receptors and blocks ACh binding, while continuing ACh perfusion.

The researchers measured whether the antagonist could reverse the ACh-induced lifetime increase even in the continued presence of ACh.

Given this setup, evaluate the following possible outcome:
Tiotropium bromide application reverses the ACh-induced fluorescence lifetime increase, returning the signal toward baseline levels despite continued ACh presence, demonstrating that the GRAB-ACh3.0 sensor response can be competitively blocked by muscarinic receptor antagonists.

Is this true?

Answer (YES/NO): YES